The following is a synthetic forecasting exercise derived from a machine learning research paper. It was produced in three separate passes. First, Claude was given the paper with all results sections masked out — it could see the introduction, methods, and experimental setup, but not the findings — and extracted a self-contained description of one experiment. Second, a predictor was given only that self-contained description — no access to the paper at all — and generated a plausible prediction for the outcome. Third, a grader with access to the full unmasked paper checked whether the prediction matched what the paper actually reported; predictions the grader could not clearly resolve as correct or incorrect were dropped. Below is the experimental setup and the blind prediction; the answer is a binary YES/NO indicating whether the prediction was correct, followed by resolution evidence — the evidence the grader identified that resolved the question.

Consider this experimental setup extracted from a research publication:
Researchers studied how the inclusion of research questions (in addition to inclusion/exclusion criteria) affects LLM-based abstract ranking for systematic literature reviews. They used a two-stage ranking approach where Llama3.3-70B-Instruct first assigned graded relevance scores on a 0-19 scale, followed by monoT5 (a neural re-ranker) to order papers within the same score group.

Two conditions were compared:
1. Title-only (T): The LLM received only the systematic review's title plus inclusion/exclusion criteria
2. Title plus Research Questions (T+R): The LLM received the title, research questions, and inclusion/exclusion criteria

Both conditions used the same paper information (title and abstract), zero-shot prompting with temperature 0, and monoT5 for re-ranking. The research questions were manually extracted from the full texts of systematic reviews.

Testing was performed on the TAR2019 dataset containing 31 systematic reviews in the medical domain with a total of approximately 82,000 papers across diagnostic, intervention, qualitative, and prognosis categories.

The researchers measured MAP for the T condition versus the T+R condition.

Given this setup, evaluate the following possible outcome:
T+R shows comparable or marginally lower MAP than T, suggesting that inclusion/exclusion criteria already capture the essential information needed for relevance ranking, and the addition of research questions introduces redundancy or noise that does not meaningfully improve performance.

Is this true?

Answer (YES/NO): NO